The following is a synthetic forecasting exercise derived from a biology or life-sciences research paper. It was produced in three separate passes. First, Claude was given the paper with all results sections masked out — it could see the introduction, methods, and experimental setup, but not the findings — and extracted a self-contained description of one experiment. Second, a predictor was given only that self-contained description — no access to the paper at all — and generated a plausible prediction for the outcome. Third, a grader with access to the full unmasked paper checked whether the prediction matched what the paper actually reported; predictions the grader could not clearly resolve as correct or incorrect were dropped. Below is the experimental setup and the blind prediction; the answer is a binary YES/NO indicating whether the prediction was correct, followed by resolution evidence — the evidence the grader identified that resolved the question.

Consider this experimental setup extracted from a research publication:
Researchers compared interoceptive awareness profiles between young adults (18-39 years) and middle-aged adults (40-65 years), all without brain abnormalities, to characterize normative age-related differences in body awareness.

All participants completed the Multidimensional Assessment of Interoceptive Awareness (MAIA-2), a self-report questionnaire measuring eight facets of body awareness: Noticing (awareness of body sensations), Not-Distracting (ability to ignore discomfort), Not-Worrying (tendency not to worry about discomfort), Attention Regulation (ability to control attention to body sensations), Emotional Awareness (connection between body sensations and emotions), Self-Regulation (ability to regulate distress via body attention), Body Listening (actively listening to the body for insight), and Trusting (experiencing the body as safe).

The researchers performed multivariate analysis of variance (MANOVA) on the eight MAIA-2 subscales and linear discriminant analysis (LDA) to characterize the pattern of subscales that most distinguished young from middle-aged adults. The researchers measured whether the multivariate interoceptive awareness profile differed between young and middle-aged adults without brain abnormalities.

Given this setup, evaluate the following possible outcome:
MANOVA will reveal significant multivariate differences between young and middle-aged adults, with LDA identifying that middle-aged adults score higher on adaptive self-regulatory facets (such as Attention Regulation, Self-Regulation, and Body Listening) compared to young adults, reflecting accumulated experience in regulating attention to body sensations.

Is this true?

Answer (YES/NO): NO